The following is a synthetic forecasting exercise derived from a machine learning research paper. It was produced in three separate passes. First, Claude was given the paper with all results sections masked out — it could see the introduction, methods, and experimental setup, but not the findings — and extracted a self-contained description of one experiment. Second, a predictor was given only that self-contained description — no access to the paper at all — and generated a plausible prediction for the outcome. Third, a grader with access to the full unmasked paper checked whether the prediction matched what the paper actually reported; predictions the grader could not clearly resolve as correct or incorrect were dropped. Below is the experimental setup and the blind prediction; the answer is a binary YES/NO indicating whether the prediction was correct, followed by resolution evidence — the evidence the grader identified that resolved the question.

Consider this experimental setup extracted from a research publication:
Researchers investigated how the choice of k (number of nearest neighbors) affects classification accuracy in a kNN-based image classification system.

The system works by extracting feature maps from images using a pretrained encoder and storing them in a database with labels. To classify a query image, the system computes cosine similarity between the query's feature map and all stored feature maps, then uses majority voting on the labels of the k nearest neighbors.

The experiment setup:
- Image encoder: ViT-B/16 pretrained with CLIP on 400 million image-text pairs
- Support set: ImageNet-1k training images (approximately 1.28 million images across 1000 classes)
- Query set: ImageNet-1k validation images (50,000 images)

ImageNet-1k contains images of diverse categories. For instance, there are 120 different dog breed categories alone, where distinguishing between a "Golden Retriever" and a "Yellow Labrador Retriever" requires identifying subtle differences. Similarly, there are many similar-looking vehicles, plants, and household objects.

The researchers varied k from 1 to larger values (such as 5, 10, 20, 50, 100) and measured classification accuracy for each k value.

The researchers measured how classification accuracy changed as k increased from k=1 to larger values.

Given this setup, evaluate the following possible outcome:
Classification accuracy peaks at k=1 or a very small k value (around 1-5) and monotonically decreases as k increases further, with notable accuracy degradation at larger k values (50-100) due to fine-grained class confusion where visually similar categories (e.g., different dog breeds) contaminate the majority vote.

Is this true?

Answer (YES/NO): NO